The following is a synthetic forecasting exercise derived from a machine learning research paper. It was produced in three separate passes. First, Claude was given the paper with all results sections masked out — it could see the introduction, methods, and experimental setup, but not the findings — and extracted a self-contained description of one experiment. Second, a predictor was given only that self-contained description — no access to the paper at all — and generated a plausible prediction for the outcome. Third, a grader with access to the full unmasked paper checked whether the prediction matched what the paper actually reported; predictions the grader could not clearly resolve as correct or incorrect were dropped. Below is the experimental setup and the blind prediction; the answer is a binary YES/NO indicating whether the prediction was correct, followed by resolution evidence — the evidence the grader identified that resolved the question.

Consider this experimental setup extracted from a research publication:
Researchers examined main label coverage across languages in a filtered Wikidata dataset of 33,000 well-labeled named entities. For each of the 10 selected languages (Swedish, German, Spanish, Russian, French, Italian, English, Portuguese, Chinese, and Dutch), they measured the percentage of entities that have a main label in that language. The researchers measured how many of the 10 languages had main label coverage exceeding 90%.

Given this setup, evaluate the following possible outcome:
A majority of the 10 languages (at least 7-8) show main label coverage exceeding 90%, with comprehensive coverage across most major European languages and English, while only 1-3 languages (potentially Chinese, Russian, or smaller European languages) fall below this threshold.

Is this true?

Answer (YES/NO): NO